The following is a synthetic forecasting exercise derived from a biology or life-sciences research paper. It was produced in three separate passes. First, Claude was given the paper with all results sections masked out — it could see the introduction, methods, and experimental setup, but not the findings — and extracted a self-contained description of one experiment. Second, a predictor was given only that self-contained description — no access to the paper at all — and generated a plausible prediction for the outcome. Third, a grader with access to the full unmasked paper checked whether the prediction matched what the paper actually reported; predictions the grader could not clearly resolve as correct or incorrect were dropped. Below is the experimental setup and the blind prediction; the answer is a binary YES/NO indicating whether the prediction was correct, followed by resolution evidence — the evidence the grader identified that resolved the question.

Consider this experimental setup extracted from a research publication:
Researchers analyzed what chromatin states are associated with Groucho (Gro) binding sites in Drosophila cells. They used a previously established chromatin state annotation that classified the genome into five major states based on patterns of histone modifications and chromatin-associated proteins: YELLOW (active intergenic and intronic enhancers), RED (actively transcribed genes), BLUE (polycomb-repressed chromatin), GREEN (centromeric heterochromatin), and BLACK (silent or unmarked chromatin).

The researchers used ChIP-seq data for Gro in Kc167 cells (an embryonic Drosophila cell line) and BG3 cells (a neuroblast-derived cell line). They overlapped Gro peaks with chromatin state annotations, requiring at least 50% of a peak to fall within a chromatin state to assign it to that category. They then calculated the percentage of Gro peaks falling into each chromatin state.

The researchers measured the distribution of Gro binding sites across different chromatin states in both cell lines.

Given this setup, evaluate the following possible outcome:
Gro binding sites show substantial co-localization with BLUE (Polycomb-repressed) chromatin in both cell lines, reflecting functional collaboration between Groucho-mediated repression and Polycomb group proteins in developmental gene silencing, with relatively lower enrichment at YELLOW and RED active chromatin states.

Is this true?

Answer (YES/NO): NO